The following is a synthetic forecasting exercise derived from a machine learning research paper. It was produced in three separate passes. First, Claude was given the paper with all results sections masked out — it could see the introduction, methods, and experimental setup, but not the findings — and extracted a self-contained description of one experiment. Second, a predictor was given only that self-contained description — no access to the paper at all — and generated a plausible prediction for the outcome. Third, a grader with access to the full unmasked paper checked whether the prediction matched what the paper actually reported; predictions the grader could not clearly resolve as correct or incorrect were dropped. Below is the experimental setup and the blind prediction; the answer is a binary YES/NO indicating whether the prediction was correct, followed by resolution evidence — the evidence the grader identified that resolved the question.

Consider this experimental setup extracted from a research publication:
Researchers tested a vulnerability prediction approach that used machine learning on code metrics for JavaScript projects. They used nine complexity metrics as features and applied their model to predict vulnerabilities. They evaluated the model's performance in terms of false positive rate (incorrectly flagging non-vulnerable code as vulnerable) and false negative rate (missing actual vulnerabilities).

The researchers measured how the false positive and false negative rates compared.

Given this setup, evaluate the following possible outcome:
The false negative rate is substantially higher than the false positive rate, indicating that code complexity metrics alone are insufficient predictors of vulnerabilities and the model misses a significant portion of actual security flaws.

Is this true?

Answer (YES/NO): YES